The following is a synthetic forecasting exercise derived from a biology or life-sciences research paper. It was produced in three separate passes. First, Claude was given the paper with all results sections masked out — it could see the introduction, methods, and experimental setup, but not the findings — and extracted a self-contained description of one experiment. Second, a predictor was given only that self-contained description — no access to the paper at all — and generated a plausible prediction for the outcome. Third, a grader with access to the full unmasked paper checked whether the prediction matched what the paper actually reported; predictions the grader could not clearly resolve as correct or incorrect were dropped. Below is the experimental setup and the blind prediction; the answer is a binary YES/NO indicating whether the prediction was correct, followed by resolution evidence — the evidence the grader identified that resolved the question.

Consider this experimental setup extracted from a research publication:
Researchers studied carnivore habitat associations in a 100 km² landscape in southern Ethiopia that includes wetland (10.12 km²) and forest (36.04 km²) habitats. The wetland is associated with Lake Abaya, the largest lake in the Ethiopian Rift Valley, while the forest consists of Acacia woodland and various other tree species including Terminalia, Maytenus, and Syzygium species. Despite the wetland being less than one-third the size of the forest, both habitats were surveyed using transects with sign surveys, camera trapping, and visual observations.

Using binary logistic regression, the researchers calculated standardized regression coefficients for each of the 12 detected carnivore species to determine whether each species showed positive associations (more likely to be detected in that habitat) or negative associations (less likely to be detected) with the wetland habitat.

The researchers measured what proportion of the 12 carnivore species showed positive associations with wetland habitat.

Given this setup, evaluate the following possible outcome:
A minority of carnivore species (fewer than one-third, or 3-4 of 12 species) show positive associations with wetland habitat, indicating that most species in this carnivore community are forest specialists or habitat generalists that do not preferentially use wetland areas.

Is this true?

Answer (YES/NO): NO